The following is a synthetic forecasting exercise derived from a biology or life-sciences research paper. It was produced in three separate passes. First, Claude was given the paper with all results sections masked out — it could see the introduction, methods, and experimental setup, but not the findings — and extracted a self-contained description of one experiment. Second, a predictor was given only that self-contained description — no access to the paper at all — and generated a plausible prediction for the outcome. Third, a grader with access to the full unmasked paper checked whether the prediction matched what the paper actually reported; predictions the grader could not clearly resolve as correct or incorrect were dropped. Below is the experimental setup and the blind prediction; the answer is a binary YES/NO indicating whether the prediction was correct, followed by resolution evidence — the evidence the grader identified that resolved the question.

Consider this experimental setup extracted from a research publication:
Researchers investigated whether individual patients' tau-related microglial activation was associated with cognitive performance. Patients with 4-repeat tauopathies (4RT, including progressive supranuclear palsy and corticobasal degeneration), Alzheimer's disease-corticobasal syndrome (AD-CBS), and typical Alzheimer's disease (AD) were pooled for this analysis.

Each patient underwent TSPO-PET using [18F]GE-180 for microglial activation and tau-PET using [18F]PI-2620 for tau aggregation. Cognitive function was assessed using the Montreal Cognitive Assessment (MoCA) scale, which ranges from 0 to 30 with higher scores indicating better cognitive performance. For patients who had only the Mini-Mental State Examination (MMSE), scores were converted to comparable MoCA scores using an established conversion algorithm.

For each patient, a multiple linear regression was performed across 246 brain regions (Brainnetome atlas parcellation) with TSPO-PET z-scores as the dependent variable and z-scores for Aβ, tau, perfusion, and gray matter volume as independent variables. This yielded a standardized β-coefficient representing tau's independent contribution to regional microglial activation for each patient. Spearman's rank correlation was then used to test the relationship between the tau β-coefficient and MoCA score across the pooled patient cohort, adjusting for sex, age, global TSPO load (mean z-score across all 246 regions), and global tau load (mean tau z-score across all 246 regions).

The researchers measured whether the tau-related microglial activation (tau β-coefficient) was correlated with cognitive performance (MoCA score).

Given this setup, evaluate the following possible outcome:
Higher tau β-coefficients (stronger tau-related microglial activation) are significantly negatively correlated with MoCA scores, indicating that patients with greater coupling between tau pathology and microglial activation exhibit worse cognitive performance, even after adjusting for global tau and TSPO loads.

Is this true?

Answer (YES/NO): NO